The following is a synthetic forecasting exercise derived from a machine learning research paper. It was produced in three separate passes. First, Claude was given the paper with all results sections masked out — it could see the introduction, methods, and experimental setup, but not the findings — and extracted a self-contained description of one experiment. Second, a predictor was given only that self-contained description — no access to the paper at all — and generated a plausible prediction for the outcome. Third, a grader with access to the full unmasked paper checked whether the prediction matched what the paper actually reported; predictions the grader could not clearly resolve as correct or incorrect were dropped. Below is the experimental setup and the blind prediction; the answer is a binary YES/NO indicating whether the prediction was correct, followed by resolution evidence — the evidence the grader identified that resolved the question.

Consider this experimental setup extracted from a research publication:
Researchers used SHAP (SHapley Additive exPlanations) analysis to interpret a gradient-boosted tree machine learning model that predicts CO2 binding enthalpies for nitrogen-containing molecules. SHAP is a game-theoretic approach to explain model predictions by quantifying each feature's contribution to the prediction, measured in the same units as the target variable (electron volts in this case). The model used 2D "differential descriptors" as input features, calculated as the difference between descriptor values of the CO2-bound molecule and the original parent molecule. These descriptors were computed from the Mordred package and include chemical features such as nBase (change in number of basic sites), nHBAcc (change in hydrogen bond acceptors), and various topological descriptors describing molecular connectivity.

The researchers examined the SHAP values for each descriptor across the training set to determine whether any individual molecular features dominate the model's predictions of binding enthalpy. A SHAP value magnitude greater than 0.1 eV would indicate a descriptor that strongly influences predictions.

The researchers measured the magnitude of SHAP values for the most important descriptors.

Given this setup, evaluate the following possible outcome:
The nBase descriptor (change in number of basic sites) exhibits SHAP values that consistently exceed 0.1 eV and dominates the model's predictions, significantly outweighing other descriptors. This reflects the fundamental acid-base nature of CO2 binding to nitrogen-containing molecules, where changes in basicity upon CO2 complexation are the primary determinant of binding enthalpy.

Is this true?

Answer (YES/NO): NO